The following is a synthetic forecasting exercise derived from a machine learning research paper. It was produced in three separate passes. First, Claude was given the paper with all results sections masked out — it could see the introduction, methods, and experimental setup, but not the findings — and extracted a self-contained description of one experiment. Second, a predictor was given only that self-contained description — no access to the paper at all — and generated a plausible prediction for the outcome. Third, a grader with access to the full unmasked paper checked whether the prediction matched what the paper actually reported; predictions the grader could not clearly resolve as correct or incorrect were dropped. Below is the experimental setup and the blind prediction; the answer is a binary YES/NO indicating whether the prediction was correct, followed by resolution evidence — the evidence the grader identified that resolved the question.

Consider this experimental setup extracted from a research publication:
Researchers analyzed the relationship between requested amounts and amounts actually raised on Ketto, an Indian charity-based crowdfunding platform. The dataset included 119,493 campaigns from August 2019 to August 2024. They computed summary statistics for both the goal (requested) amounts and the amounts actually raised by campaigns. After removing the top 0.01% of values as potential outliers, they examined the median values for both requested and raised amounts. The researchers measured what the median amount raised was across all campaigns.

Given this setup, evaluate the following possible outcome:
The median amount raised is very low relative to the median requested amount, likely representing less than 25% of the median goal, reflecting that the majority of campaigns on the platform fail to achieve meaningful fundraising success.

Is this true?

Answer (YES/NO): YES